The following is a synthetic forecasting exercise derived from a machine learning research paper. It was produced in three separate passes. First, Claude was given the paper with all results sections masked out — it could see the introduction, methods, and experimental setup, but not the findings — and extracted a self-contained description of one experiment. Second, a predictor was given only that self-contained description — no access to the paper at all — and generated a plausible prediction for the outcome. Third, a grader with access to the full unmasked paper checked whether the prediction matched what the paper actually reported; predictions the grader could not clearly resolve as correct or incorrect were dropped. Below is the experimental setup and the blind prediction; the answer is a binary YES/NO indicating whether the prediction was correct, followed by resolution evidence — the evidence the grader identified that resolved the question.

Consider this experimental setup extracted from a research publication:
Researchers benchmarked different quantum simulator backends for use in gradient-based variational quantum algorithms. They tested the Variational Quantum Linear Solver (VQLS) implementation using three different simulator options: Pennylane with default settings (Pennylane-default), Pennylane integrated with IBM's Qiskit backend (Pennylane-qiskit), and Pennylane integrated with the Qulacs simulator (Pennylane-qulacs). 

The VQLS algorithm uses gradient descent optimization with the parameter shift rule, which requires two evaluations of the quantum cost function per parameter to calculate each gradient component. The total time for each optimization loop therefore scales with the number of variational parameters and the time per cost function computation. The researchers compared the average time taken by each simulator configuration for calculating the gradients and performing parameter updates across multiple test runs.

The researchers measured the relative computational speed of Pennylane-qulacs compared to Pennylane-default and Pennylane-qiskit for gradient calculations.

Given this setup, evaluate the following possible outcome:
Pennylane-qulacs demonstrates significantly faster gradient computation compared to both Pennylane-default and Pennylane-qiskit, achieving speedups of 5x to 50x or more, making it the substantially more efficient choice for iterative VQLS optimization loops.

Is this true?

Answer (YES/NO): NO